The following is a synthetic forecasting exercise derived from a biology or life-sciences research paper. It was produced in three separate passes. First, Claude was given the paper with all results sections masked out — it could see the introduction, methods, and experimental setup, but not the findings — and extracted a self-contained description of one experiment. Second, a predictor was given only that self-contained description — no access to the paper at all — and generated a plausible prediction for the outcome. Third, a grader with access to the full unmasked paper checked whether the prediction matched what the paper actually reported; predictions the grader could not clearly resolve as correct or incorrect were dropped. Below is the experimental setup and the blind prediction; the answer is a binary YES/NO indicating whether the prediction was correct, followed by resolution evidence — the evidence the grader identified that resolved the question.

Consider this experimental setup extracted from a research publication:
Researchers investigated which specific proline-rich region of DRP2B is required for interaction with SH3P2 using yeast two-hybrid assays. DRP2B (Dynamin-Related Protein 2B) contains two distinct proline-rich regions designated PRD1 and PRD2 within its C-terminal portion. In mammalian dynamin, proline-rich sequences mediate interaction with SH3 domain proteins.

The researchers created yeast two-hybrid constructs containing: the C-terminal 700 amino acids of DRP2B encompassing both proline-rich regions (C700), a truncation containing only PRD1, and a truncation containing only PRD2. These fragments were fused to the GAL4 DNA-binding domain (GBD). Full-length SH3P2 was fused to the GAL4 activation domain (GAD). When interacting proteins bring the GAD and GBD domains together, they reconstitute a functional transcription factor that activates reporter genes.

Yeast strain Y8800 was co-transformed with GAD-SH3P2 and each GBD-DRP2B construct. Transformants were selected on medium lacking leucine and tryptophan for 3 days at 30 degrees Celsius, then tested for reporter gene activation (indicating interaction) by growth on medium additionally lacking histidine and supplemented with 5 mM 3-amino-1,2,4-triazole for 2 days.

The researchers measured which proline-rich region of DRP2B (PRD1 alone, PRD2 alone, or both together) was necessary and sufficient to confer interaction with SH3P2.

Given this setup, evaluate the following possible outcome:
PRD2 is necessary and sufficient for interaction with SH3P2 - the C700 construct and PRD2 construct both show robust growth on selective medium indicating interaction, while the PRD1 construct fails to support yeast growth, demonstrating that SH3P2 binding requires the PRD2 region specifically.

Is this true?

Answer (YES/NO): YES